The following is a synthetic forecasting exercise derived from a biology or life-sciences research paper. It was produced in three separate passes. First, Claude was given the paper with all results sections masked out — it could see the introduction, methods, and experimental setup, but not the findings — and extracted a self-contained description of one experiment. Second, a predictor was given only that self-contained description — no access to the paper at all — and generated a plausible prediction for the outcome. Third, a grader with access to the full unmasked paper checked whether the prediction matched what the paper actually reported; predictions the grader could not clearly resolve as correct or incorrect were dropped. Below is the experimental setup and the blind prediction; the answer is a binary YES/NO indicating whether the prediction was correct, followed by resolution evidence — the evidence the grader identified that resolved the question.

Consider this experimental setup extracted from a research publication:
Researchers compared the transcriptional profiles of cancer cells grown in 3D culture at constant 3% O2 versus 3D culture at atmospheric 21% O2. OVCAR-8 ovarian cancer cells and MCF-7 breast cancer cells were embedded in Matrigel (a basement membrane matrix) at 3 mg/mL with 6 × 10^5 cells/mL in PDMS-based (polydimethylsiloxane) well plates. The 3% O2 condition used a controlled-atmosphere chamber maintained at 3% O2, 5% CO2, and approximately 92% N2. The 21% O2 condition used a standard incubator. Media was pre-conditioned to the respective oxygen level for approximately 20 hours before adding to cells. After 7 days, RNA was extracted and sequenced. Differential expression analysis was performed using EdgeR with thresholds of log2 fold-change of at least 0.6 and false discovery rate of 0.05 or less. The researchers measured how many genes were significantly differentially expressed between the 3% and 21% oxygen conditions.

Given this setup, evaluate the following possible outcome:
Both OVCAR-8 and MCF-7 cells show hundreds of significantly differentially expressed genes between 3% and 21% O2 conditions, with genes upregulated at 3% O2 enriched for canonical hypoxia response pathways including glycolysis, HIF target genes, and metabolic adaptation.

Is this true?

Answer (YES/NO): NO